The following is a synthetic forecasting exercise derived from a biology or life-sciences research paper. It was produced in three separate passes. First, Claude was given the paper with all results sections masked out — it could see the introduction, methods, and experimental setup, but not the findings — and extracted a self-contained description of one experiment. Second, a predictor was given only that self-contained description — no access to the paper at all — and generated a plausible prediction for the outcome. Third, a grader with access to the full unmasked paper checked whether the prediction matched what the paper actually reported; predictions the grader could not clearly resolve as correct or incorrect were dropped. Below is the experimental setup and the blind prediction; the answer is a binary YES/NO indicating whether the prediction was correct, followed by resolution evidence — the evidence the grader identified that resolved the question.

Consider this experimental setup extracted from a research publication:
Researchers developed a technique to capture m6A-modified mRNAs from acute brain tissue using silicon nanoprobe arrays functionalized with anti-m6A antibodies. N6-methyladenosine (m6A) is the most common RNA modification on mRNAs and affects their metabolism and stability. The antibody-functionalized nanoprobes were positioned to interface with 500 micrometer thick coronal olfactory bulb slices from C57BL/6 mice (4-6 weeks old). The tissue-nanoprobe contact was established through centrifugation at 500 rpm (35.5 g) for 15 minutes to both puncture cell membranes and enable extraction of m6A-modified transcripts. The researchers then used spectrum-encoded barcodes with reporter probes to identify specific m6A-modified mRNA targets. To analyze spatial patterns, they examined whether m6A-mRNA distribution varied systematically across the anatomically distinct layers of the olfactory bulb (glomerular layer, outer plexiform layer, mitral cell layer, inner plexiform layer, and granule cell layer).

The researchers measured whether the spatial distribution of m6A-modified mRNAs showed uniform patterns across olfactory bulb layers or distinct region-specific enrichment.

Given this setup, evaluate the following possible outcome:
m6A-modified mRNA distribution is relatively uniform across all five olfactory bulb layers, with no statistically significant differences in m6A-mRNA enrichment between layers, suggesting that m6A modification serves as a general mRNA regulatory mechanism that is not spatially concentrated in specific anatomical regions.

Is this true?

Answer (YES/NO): NO